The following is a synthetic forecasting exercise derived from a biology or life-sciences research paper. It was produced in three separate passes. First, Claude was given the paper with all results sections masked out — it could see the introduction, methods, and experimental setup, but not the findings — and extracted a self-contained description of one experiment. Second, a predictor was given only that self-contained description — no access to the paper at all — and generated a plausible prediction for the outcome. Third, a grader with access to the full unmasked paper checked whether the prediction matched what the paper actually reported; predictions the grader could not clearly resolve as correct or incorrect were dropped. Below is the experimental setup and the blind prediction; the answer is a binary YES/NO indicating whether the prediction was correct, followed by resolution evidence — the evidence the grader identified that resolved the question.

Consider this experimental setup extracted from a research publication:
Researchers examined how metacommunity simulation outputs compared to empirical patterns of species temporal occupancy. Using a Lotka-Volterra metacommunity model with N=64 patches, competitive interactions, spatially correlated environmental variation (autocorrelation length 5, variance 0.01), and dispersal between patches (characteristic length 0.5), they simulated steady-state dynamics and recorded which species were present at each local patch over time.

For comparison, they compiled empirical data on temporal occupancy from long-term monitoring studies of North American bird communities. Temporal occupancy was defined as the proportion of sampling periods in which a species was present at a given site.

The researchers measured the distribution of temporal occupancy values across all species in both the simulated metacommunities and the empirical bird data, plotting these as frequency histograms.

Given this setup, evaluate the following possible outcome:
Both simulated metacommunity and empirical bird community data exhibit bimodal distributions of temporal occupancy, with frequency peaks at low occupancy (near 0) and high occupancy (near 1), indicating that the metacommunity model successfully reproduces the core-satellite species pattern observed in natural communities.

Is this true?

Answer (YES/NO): YES